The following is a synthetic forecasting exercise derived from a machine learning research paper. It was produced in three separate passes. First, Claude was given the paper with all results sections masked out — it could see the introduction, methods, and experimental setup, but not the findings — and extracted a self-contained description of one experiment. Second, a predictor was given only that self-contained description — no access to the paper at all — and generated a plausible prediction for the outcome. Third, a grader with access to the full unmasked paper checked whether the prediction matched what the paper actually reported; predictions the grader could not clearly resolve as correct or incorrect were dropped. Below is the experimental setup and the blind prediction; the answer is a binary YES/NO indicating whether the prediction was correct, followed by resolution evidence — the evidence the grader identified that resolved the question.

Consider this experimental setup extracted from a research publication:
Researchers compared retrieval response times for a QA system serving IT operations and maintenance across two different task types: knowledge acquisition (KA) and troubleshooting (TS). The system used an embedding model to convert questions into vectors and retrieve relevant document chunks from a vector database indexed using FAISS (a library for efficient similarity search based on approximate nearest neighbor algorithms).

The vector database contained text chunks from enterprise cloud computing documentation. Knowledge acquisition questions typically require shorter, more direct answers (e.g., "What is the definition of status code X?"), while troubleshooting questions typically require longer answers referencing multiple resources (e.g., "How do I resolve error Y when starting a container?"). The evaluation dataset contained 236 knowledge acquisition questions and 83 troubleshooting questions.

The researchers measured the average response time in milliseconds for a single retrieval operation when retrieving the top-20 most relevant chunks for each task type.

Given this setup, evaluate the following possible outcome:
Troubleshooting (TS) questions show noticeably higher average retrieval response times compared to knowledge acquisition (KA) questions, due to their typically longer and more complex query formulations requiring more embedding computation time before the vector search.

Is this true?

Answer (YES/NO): YES